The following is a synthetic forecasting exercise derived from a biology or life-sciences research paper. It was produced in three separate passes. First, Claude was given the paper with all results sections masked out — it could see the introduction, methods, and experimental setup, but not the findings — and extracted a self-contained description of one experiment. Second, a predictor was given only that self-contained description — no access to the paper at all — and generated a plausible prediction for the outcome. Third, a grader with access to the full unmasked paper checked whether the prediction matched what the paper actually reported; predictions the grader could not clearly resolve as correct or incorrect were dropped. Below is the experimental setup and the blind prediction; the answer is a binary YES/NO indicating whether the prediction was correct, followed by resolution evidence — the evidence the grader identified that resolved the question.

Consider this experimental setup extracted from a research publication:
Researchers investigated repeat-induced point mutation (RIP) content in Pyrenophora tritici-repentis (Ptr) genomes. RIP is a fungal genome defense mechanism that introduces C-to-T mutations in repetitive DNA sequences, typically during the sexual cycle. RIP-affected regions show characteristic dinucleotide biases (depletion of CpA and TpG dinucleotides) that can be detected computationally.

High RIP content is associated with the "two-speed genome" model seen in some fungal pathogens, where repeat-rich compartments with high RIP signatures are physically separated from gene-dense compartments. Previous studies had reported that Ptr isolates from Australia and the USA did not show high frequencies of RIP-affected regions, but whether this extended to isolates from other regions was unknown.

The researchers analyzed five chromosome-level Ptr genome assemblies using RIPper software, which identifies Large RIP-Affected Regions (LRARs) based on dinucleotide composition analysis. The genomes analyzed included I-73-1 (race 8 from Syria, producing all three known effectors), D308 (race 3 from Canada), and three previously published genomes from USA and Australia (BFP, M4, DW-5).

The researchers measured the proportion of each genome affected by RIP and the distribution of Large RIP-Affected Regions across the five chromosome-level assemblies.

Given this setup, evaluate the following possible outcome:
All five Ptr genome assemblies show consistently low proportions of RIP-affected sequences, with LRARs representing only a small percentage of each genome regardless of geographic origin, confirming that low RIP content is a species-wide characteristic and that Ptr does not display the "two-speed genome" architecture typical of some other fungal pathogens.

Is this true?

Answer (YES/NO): YES